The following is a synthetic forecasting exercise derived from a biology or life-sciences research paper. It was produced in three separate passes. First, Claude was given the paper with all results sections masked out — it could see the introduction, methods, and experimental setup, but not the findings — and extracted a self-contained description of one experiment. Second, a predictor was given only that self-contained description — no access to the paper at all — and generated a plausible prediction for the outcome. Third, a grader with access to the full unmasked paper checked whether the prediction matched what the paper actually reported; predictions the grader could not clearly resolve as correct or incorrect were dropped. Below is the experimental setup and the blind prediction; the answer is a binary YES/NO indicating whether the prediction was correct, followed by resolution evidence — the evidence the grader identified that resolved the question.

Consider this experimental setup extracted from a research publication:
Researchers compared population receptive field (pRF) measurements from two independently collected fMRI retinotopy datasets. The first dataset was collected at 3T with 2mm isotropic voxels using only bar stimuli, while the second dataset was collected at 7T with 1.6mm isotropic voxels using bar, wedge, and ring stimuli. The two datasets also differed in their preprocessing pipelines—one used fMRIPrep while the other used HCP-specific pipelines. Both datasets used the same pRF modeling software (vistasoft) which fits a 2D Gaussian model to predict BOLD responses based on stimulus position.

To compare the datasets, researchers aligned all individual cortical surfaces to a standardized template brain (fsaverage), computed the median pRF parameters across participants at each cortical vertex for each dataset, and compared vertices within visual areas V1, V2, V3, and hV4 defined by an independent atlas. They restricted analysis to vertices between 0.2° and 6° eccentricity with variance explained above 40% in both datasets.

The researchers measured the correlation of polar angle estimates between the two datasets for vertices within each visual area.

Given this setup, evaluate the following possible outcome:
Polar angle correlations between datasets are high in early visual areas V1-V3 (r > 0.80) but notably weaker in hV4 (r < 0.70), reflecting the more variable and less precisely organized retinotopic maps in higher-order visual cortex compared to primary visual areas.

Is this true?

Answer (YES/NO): NO